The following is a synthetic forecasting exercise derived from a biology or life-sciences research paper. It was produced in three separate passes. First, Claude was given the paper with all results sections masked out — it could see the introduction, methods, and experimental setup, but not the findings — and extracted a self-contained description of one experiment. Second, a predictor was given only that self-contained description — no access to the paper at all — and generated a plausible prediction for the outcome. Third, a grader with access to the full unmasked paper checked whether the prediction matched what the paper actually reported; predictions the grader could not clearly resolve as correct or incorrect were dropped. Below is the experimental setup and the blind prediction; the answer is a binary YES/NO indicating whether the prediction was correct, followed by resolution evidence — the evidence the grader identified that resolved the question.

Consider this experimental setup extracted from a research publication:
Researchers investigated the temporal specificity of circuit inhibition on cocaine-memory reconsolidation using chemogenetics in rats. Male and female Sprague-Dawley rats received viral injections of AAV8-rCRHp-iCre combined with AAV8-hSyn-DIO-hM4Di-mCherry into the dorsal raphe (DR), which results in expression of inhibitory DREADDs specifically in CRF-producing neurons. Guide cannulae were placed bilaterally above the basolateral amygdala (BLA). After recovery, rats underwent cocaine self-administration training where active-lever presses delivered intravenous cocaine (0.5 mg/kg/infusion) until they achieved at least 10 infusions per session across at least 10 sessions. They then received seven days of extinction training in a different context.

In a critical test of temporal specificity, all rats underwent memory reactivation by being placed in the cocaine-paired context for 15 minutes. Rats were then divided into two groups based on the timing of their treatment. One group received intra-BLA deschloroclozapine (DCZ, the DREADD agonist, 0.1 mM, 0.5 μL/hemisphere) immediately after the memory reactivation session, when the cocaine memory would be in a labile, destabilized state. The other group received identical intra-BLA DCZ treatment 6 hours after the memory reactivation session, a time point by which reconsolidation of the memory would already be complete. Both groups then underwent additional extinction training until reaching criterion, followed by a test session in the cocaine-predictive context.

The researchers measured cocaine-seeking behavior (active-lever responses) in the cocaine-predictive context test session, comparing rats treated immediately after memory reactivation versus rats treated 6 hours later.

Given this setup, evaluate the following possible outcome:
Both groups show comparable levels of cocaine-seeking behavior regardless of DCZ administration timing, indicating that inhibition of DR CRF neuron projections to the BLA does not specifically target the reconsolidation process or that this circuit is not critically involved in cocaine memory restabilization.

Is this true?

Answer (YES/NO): NO